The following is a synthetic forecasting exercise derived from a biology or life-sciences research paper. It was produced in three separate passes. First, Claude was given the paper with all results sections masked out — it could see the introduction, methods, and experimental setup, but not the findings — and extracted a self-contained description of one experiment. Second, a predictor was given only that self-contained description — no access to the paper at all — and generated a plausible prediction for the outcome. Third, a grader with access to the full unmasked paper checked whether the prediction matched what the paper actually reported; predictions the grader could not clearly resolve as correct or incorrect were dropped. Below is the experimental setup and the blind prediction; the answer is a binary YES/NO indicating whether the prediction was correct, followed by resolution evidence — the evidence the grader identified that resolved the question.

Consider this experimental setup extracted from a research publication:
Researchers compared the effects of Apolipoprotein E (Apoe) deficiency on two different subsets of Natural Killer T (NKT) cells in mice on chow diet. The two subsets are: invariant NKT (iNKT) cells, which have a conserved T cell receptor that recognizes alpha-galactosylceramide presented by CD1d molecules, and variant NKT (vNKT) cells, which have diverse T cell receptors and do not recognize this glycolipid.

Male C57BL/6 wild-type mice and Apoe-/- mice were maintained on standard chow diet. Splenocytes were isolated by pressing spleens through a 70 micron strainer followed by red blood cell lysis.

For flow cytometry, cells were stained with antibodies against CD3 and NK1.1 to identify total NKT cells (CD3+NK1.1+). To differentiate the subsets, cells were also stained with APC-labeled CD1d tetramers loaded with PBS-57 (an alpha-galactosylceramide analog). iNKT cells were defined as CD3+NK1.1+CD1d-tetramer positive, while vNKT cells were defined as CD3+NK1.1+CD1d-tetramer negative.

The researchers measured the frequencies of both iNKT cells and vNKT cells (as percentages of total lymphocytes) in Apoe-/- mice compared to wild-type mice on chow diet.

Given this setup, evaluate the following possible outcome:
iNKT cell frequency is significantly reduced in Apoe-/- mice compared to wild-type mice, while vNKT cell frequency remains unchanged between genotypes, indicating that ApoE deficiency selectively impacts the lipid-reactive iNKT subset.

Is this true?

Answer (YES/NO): NO